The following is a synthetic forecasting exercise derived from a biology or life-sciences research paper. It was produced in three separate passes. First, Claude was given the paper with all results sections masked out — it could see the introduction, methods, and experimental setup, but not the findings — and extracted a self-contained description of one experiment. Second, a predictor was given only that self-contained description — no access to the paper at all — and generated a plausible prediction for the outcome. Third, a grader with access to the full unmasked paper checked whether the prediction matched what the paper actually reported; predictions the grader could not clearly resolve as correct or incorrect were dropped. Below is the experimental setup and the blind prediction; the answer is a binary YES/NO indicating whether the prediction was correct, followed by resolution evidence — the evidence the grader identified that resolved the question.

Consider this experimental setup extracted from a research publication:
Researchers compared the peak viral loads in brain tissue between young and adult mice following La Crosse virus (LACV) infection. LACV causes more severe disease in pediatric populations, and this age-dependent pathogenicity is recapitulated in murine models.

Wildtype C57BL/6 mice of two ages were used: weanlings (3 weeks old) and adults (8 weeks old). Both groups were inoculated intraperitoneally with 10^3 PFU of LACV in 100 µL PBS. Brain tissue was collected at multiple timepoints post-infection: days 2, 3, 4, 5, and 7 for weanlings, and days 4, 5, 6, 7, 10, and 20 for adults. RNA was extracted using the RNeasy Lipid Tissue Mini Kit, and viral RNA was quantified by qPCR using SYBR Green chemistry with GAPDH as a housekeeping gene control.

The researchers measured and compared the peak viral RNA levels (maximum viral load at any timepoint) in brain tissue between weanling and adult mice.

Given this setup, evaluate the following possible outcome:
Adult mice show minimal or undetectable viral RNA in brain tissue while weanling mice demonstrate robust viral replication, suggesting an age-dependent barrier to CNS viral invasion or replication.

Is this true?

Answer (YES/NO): NO